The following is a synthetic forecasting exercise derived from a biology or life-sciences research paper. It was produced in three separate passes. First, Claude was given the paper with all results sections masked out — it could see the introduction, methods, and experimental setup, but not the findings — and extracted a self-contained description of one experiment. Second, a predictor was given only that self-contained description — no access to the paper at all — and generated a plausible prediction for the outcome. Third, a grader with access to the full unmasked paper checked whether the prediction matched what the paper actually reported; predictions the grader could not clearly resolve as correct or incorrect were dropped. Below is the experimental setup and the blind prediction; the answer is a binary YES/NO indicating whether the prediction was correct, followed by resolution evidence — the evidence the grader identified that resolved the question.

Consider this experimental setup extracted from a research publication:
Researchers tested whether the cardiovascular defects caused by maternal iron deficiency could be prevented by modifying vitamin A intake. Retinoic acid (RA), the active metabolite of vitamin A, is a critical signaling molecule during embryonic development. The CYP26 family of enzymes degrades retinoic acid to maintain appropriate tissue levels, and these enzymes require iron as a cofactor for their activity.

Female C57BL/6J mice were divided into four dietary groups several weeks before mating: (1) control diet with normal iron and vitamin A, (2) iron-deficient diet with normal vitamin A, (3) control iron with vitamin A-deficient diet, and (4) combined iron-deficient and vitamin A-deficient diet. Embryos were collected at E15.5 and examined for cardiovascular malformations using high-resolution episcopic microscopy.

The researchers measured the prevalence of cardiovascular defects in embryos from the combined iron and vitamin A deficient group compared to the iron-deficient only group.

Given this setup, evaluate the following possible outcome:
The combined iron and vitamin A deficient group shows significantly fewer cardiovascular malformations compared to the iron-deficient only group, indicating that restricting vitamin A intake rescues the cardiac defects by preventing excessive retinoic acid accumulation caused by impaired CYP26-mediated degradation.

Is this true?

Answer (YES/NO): YES